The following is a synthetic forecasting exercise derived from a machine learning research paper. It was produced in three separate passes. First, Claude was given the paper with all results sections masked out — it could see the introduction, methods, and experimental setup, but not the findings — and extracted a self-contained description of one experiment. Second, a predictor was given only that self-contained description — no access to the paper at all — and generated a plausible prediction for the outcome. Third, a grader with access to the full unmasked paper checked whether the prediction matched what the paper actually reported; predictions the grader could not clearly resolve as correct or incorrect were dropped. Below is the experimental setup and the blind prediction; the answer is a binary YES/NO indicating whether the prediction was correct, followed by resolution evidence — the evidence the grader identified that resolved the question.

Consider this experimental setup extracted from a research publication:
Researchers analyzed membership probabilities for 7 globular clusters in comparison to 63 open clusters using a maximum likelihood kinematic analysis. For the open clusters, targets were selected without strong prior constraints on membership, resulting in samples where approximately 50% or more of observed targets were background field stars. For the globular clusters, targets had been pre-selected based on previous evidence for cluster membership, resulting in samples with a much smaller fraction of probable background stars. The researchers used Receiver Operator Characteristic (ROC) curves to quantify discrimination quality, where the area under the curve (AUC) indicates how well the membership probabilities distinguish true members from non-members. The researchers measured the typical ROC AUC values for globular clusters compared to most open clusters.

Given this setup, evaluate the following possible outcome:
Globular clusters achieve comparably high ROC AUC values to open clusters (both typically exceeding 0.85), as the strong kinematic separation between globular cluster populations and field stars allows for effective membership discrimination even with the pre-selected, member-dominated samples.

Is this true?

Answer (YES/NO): NO